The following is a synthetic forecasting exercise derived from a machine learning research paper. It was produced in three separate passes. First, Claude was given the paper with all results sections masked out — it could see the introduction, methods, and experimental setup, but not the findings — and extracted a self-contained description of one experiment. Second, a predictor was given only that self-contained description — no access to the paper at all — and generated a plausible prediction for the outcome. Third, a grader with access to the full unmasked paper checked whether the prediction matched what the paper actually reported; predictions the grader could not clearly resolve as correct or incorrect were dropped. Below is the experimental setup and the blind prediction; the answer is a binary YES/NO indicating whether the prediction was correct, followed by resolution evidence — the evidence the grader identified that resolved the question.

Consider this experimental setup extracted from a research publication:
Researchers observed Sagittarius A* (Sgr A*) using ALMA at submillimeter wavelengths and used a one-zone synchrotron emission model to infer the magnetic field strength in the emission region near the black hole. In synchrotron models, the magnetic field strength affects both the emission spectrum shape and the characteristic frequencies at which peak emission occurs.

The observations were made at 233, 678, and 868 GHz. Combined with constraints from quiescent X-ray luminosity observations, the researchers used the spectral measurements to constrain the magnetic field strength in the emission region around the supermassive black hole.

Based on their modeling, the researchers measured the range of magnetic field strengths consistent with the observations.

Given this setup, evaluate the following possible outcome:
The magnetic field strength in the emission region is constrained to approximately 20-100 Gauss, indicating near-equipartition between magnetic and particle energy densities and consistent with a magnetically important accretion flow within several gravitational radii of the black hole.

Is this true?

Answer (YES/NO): NO